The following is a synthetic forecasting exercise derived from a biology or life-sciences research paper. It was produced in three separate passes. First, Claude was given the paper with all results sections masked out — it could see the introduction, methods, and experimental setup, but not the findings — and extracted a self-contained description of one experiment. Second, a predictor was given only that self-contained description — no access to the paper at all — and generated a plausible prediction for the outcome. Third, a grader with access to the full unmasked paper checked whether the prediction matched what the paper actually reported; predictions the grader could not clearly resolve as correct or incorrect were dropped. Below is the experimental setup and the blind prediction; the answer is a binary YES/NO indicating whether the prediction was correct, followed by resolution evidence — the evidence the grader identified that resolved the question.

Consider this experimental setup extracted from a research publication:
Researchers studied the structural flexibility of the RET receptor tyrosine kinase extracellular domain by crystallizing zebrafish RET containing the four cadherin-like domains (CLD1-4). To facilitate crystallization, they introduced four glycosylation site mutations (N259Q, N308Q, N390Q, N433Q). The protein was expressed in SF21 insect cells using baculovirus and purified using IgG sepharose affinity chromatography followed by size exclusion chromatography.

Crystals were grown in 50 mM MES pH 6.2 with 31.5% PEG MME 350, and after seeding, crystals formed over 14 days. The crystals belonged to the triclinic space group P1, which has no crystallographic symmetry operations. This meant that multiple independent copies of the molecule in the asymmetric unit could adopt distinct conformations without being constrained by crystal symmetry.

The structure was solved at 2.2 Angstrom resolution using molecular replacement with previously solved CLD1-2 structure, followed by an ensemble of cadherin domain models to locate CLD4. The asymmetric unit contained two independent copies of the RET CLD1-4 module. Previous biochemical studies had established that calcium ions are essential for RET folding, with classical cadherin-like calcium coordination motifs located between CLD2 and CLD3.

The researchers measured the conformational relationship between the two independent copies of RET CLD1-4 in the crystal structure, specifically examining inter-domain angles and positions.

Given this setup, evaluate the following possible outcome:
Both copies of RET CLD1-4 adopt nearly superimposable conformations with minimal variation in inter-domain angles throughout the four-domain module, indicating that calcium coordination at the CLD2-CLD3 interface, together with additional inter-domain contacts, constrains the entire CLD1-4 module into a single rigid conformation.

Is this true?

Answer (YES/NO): NO